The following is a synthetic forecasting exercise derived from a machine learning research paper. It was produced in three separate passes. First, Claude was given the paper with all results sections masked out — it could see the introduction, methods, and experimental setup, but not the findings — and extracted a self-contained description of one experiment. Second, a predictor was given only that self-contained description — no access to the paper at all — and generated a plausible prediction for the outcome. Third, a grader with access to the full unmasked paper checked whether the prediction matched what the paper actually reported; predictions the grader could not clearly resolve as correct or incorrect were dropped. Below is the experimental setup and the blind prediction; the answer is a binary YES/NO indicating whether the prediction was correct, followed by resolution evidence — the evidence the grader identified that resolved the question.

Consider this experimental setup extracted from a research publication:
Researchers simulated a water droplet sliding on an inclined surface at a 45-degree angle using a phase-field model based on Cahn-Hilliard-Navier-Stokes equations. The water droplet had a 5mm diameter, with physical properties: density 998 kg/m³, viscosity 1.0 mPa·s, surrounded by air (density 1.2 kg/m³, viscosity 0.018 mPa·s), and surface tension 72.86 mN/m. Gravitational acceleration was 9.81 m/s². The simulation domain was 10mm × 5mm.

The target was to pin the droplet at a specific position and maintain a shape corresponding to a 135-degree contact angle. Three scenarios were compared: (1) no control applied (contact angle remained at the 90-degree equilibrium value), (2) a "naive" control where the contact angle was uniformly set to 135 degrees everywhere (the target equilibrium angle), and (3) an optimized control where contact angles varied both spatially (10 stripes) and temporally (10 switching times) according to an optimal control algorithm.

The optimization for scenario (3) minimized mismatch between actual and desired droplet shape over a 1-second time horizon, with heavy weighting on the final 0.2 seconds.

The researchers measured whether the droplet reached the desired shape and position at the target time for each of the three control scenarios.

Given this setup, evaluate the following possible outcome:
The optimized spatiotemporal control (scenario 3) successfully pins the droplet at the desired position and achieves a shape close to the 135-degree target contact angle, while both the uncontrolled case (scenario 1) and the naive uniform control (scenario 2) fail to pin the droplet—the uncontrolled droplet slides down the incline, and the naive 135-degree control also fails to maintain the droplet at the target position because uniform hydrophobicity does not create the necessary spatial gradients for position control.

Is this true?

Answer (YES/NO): YES